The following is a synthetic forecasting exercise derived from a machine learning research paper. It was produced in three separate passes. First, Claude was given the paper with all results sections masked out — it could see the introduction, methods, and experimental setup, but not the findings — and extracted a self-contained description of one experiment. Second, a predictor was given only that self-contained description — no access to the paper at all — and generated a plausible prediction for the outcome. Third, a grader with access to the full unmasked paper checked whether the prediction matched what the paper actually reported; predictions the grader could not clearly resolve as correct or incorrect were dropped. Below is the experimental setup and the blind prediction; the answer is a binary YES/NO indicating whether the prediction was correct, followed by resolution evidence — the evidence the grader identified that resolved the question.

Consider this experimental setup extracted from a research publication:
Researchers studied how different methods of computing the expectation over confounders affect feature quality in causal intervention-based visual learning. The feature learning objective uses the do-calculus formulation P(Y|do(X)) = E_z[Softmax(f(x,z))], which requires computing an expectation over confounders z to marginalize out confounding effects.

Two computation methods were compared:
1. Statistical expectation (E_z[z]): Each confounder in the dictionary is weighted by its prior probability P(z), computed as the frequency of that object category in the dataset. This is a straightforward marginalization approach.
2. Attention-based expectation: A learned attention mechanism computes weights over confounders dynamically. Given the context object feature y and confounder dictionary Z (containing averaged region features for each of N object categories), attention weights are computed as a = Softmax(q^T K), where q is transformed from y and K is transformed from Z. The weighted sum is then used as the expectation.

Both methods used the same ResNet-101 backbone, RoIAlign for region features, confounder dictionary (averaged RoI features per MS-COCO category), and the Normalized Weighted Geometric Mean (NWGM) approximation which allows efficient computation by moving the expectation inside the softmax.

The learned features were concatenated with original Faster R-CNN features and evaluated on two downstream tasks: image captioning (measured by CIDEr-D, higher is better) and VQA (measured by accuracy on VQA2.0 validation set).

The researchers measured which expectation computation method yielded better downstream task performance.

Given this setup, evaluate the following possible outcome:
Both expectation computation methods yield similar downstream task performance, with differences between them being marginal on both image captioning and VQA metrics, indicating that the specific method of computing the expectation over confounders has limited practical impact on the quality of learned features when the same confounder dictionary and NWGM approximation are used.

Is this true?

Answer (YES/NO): NO